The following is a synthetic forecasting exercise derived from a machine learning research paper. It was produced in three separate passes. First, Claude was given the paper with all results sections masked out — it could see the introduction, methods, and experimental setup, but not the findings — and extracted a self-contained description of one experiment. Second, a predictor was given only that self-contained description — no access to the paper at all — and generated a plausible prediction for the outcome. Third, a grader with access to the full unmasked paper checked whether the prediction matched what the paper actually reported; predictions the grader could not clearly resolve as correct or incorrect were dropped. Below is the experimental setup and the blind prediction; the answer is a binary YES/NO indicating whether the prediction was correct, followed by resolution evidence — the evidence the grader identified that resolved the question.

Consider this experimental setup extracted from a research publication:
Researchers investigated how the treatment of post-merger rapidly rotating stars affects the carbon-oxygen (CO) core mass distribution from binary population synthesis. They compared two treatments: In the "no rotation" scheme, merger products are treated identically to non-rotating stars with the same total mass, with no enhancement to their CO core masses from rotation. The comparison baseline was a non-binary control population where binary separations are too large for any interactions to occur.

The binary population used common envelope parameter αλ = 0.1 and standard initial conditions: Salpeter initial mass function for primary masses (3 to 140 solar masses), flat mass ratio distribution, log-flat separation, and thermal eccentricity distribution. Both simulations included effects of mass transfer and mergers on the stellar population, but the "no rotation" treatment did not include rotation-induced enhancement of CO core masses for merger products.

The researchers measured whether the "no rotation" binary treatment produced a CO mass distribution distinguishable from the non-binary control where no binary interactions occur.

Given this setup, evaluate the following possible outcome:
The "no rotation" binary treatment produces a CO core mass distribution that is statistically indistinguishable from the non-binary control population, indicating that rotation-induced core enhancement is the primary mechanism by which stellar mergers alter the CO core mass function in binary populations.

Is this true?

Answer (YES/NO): NO